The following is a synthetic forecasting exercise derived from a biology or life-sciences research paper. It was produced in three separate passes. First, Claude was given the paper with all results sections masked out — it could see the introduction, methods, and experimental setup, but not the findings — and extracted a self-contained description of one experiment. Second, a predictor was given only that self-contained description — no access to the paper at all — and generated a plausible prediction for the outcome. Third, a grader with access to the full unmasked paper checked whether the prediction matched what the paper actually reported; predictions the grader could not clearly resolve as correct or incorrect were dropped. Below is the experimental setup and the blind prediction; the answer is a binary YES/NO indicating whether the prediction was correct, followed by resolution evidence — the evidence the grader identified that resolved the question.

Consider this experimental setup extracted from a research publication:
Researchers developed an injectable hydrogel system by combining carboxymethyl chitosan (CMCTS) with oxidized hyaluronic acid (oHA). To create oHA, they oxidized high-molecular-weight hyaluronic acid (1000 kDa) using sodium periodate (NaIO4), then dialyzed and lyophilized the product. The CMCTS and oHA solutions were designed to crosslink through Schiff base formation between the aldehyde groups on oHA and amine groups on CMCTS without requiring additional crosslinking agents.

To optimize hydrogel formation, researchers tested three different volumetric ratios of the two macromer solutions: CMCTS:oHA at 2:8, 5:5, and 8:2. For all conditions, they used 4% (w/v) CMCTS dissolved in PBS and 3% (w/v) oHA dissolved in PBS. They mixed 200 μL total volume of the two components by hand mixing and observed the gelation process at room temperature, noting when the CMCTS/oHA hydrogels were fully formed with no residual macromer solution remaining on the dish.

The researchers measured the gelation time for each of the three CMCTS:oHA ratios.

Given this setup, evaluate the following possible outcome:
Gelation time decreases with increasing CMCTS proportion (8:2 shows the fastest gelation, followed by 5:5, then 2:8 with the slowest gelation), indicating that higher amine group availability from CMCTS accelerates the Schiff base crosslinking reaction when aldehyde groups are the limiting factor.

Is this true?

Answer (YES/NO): NO